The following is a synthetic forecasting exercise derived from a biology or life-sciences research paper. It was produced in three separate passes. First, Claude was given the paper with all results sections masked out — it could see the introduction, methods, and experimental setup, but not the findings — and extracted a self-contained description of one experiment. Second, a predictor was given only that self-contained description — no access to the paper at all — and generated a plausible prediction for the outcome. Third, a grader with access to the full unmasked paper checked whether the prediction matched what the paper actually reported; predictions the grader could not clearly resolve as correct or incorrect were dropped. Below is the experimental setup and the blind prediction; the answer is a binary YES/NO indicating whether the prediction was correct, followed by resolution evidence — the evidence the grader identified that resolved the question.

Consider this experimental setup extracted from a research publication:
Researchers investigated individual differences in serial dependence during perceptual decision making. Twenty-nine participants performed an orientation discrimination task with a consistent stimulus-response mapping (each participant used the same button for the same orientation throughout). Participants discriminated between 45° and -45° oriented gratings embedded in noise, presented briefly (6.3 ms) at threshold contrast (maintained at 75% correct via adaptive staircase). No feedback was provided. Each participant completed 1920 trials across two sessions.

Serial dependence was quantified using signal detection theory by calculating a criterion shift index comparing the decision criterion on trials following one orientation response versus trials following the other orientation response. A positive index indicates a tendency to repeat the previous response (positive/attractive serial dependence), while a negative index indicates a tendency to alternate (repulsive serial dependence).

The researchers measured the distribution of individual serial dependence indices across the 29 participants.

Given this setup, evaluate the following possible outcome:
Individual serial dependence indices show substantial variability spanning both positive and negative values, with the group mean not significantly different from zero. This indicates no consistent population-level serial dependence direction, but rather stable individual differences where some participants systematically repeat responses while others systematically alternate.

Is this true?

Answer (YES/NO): YES